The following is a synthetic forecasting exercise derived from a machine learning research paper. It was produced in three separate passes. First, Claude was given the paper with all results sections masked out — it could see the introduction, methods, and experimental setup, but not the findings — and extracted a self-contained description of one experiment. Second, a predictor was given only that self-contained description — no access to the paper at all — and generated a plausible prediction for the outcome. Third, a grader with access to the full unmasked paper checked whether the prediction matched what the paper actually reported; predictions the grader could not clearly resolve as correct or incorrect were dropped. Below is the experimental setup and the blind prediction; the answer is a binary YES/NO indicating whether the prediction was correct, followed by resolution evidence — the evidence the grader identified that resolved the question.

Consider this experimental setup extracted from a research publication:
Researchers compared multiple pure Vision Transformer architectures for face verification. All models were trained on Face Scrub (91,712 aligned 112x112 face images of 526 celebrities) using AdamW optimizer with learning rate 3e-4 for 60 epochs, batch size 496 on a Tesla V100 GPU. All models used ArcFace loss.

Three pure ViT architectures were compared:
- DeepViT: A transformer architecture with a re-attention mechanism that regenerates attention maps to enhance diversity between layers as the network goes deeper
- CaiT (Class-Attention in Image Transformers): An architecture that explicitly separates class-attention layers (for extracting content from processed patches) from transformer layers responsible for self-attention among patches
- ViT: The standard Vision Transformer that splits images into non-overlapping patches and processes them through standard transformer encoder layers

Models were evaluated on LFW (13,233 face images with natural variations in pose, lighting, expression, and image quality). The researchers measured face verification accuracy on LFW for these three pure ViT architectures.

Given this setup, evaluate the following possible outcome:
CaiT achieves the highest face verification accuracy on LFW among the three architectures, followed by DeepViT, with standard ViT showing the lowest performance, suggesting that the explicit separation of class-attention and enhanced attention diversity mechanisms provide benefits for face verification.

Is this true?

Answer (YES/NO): NO